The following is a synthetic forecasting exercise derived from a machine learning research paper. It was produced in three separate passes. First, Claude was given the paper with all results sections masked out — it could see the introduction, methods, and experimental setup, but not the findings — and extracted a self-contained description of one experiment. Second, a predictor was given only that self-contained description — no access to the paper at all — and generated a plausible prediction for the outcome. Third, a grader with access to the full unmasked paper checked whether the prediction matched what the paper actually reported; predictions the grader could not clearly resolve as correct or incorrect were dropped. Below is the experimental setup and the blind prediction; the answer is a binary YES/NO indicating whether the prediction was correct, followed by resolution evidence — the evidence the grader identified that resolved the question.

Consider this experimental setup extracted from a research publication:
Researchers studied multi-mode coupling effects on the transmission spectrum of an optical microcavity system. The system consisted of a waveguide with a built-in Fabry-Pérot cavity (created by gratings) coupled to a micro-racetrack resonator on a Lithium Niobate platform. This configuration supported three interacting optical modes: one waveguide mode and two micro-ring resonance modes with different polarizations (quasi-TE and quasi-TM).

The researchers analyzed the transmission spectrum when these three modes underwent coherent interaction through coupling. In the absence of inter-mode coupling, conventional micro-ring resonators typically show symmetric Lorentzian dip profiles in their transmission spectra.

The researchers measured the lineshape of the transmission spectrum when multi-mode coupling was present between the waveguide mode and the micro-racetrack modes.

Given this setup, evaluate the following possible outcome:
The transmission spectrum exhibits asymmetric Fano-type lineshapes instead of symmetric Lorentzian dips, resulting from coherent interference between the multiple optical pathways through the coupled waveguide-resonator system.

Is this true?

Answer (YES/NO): YES